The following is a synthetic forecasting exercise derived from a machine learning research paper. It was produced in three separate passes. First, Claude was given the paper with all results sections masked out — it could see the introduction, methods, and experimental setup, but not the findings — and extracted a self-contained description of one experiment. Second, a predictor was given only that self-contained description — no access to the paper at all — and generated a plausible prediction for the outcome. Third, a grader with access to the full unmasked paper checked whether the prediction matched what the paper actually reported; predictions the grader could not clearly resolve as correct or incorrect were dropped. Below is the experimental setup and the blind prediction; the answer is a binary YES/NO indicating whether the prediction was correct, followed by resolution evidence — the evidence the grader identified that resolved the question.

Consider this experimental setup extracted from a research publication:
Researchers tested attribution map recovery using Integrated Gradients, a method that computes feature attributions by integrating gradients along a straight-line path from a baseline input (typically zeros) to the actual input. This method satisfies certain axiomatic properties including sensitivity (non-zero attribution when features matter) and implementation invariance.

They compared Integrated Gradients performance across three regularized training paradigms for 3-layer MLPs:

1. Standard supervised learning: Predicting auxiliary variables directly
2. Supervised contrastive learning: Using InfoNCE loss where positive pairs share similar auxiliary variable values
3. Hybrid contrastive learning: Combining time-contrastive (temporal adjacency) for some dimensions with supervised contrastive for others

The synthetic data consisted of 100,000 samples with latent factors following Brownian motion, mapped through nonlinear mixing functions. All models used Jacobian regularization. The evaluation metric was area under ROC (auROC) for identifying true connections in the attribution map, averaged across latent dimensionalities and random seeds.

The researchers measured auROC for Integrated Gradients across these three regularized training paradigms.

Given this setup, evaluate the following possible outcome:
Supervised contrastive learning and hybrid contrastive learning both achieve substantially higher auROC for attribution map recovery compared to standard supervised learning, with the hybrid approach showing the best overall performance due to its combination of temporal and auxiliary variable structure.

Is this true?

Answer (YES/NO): NO